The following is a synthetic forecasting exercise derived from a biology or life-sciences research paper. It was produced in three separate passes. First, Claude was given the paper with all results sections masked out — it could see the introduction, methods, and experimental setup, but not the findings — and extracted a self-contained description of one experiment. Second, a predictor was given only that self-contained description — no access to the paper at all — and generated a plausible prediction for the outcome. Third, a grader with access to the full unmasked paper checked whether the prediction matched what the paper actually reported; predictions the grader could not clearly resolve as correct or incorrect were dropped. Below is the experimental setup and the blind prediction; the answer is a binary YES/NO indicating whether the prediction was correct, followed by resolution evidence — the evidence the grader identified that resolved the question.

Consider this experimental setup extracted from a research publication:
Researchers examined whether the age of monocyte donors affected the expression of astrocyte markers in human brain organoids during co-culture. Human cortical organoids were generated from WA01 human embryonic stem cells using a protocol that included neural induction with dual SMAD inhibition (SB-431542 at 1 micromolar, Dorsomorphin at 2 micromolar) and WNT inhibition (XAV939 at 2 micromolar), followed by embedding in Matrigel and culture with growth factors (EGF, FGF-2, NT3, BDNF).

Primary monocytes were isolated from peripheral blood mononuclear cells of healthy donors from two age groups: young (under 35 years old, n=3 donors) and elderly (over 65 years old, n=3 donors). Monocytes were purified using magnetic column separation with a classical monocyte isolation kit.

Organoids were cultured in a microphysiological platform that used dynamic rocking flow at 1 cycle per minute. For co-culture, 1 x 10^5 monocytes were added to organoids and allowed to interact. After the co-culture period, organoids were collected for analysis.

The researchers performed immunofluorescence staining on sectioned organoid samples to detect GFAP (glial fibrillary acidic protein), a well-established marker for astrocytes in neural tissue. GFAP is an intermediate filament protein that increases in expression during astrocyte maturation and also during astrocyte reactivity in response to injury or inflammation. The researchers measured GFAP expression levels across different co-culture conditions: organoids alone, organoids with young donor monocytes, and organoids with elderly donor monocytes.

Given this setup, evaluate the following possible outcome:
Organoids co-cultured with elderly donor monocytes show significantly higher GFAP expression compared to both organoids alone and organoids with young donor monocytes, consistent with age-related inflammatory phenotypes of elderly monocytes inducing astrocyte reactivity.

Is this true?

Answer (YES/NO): YES